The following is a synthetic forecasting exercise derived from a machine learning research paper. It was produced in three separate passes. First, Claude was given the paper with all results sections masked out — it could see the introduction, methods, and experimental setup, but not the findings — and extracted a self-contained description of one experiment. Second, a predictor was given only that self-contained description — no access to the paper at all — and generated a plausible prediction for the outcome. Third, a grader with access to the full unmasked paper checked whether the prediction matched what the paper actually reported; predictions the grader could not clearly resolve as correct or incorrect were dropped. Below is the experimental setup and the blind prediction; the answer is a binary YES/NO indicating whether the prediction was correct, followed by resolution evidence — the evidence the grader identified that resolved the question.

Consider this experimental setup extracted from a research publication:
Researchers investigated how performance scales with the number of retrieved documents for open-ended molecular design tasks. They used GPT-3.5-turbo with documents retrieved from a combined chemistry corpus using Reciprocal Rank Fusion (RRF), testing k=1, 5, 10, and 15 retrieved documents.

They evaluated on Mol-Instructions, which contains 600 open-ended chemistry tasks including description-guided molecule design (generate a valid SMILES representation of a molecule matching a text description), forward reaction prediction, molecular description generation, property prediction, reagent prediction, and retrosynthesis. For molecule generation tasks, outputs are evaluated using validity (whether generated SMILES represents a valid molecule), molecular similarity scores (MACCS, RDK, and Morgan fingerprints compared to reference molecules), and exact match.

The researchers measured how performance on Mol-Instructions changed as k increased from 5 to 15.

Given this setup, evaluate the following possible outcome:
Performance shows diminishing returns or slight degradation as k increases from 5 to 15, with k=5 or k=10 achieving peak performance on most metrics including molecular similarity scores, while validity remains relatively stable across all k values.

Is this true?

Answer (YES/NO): NO